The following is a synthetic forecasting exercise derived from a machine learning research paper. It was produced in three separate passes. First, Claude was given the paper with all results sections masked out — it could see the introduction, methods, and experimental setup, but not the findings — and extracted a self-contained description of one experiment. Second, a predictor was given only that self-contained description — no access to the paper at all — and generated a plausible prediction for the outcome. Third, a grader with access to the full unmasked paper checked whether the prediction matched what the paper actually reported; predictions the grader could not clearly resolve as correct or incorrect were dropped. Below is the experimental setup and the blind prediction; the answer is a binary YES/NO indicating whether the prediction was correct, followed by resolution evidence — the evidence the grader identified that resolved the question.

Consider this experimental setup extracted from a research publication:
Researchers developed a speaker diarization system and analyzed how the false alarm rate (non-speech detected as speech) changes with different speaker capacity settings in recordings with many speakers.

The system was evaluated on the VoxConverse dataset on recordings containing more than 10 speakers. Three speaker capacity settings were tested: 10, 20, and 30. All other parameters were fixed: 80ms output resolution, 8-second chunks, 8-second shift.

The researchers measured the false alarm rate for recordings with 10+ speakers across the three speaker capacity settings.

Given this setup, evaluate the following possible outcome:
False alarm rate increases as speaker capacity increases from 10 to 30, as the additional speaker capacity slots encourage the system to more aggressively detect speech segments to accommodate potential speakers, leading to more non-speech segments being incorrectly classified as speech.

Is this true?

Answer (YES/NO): NO